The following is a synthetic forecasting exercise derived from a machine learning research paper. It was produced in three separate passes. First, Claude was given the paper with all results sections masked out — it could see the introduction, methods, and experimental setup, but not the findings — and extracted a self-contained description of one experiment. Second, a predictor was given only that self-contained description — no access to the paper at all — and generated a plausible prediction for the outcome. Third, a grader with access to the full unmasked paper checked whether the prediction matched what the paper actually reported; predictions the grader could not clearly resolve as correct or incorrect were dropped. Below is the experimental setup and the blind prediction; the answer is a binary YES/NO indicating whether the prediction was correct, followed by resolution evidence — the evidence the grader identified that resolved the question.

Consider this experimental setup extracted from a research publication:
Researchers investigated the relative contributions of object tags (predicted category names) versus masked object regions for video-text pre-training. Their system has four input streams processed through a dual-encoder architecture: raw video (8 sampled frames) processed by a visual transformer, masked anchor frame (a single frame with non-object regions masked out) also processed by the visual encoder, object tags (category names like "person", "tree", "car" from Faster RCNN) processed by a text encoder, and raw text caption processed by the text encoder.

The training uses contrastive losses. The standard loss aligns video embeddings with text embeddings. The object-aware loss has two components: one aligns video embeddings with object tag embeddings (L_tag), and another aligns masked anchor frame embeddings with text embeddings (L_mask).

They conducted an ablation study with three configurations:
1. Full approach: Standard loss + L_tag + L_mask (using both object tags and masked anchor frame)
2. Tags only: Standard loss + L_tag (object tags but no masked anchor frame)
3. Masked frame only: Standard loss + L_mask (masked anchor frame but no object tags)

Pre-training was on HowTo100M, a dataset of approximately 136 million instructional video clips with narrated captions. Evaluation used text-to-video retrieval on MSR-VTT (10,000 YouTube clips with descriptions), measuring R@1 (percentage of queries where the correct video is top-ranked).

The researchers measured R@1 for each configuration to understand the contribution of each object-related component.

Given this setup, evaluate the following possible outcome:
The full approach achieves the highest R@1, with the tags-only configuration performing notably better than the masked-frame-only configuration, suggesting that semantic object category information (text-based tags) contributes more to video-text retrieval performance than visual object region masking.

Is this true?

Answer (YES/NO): YES